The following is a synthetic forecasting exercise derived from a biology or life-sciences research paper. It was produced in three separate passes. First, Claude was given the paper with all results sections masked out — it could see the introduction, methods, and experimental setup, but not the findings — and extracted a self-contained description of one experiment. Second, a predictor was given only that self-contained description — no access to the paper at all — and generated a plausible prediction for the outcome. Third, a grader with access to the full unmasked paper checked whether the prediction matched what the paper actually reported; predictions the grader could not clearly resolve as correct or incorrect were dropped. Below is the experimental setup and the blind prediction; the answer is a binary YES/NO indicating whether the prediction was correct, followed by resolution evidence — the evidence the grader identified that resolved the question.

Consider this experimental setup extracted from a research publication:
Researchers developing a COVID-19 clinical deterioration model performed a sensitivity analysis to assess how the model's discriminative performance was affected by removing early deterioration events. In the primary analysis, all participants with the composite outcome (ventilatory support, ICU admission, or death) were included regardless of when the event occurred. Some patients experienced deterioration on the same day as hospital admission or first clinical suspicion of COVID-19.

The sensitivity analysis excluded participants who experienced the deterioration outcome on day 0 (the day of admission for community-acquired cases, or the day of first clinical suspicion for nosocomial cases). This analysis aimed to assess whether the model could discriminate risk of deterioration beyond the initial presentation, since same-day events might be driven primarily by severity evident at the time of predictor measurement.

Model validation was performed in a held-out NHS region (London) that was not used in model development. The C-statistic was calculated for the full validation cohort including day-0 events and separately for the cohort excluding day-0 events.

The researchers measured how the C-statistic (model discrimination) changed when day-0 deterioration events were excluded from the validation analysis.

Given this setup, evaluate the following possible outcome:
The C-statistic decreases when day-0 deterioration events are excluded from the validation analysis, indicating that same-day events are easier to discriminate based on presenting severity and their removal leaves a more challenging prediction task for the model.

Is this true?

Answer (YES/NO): YES